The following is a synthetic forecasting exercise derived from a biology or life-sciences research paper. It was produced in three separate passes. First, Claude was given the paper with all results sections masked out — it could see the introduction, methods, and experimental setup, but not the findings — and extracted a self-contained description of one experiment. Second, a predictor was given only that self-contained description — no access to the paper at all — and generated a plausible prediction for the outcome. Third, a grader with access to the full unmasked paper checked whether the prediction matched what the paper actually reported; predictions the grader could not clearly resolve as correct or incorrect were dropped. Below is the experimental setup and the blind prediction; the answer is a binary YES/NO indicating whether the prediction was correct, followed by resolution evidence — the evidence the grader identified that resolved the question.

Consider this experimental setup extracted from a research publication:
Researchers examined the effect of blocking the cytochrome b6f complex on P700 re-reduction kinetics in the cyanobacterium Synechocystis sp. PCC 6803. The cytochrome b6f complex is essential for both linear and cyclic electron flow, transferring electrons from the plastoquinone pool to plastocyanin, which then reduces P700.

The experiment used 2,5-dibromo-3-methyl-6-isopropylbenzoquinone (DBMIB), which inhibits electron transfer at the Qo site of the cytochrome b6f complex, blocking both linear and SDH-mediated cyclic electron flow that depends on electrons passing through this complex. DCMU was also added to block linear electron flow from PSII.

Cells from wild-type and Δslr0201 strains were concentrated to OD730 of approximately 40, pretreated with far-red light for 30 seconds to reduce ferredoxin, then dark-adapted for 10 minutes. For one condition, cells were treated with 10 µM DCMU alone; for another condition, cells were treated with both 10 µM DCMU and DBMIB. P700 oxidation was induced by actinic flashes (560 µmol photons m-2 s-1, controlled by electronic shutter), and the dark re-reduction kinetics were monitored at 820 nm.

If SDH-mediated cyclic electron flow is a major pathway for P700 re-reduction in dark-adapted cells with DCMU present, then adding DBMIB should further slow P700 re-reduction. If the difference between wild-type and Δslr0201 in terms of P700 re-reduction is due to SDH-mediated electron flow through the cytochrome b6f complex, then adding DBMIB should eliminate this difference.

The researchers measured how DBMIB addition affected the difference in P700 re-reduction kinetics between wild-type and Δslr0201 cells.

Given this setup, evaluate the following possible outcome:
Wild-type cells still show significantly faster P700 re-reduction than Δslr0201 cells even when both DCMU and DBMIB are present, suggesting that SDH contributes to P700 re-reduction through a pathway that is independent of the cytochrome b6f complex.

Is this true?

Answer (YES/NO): NO